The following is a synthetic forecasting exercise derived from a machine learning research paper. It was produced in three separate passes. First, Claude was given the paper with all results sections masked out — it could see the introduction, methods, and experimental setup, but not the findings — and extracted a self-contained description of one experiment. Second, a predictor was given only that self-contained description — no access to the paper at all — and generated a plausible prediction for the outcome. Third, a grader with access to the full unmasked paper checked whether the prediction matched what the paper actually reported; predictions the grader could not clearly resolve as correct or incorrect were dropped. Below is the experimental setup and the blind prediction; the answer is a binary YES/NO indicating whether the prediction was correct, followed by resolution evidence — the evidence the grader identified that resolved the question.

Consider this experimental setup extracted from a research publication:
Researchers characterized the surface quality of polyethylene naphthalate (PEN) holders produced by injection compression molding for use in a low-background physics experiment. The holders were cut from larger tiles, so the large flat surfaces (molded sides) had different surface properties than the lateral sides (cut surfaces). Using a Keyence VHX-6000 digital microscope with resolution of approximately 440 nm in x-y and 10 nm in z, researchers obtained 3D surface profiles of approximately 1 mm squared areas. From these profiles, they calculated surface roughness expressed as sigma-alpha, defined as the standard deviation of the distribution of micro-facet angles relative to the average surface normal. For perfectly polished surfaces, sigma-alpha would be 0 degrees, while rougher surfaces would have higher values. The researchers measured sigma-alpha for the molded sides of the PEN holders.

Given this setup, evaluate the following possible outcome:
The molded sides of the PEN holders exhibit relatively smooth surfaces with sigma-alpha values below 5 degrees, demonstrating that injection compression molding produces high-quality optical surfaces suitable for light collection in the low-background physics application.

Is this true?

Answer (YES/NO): YES